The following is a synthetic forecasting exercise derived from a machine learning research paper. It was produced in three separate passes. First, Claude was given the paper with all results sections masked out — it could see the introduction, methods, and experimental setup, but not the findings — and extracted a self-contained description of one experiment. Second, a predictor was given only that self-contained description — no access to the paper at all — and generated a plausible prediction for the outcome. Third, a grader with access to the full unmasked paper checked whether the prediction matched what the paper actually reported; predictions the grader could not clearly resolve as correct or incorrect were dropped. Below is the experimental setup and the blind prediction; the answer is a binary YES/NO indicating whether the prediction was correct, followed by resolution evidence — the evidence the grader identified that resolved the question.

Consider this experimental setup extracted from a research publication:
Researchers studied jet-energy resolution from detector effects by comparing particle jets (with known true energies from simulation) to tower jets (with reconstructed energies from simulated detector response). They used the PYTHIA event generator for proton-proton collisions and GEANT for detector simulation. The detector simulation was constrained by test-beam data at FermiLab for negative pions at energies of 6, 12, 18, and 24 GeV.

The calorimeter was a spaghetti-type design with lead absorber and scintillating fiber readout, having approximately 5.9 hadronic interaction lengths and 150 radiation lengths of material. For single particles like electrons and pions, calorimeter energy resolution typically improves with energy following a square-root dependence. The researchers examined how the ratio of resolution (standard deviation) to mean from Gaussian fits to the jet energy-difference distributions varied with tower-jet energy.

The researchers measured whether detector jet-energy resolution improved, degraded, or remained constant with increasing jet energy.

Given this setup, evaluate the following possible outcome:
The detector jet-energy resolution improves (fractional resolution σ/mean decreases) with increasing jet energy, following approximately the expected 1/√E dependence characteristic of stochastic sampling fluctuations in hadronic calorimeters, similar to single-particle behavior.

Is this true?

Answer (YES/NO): NO